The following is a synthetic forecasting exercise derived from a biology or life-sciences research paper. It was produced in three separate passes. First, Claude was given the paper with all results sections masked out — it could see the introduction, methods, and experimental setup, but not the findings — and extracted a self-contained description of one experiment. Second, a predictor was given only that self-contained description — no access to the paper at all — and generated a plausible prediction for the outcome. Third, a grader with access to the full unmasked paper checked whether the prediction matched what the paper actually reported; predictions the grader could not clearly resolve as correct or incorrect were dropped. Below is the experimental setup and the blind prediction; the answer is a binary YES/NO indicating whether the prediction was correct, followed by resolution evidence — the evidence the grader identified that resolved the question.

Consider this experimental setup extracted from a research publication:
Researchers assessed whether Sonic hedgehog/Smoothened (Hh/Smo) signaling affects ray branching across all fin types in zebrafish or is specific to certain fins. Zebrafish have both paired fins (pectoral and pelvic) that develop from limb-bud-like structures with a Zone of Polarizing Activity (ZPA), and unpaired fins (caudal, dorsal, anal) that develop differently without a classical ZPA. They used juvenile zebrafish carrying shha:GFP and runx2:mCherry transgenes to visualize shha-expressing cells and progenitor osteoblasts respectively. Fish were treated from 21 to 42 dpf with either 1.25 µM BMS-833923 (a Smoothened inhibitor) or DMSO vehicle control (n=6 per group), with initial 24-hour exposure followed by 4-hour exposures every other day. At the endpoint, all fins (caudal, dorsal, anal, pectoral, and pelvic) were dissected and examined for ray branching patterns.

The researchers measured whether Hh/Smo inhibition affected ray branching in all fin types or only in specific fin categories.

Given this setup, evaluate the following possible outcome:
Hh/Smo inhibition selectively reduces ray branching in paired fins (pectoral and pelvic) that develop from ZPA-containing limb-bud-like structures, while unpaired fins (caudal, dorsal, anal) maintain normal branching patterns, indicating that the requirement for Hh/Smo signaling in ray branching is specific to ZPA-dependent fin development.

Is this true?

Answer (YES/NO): NO